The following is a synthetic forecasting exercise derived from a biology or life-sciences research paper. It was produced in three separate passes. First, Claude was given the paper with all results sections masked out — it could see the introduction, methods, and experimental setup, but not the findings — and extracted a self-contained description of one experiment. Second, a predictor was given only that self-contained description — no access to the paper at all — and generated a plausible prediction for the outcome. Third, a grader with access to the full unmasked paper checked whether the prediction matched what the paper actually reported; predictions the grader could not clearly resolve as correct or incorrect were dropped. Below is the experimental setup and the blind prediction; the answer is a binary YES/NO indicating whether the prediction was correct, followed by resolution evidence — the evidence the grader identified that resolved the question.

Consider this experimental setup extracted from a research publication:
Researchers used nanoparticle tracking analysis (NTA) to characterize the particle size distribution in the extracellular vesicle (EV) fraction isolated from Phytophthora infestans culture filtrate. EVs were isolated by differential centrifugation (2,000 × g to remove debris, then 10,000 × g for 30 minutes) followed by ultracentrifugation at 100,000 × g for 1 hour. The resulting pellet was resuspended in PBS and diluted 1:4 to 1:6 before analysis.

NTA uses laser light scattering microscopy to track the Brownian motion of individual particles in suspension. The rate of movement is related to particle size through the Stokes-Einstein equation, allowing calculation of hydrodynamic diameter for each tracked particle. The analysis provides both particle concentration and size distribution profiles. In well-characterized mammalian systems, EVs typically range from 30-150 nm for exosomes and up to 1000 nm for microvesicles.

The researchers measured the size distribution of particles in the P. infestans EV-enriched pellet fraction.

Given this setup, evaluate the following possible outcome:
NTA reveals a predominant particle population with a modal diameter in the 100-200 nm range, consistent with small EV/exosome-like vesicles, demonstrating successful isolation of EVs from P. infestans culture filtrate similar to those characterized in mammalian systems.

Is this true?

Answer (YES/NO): YES